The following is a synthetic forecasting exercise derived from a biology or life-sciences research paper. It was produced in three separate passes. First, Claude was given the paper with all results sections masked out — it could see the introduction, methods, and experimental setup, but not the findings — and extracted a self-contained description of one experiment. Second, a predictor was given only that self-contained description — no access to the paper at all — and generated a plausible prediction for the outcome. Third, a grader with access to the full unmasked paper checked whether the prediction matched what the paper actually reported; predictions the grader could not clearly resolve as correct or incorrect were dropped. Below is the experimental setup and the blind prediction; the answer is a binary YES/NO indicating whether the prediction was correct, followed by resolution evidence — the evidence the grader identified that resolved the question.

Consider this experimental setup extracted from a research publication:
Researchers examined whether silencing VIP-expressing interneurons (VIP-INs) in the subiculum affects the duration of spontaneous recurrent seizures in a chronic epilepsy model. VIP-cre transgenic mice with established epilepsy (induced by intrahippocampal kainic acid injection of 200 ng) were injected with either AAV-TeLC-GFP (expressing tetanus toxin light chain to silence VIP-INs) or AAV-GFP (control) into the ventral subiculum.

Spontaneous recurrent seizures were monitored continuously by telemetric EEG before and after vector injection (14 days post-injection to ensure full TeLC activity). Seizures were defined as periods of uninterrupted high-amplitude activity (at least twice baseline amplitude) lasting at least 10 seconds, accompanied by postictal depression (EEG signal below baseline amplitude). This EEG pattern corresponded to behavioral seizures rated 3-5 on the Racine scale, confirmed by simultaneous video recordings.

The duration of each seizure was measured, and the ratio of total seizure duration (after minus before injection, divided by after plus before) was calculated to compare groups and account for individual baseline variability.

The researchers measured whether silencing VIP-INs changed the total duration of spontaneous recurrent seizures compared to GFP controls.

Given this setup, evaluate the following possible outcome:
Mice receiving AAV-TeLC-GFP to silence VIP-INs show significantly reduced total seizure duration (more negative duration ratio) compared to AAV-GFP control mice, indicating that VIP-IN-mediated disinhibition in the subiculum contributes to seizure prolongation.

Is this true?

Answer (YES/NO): YES